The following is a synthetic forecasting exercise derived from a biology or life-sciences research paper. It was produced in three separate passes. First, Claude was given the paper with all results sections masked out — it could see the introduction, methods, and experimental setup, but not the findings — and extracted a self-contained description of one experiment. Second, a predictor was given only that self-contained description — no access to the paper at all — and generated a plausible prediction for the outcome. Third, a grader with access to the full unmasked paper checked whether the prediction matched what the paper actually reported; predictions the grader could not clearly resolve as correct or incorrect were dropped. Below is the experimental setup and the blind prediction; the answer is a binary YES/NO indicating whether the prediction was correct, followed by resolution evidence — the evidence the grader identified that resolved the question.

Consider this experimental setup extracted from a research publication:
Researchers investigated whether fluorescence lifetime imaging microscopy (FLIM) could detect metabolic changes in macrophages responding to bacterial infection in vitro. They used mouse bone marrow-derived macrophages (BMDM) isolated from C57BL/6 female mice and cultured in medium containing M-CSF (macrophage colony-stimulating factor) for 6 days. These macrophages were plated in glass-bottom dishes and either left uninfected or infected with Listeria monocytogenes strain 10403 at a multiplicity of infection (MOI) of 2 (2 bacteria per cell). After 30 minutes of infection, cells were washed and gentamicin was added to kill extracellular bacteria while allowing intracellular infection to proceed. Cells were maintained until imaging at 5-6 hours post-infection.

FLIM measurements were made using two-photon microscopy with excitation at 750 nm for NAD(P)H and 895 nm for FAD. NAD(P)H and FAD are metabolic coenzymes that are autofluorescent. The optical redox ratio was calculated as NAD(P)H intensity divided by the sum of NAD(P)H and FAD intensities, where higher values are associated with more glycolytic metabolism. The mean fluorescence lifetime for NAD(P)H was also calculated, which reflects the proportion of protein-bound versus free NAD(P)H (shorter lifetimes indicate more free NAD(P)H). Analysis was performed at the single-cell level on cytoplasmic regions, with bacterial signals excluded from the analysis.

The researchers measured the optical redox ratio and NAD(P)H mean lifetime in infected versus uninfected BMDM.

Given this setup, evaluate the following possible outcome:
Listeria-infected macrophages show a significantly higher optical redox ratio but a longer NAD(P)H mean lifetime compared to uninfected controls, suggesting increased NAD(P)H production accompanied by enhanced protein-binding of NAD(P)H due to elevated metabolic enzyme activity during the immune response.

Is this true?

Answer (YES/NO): YES